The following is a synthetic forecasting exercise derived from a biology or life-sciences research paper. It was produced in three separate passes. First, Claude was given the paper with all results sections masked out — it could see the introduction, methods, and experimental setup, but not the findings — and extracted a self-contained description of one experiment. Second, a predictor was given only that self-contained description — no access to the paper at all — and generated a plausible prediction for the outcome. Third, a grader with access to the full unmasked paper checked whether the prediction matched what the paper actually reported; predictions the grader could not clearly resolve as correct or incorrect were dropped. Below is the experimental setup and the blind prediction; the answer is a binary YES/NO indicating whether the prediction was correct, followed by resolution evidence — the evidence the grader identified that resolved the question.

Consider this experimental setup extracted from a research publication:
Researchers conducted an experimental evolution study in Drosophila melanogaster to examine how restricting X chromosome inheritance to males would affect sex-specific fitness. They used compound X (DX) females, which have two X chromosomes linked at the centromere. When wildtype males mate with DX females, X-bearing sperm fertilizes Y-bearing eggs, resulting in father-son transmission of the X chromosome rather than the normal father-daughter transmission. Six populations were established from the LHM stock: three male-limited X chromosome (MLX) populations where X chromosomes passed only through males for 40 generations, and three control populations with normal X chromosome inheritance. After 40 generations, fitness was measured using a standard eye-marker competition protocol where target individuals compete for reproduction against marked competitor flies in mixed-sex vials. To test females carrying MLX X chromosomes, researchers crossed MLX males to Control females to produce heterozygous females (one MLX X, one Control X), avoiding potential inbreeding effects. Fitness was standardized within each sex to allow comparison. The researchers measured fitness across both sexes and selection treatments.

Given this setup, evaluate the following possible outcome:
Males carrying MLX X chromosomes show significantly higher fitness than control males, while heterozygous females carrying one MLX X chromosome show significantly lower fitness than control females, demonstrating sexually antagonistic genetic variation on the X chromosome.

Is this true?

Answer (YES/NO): NO